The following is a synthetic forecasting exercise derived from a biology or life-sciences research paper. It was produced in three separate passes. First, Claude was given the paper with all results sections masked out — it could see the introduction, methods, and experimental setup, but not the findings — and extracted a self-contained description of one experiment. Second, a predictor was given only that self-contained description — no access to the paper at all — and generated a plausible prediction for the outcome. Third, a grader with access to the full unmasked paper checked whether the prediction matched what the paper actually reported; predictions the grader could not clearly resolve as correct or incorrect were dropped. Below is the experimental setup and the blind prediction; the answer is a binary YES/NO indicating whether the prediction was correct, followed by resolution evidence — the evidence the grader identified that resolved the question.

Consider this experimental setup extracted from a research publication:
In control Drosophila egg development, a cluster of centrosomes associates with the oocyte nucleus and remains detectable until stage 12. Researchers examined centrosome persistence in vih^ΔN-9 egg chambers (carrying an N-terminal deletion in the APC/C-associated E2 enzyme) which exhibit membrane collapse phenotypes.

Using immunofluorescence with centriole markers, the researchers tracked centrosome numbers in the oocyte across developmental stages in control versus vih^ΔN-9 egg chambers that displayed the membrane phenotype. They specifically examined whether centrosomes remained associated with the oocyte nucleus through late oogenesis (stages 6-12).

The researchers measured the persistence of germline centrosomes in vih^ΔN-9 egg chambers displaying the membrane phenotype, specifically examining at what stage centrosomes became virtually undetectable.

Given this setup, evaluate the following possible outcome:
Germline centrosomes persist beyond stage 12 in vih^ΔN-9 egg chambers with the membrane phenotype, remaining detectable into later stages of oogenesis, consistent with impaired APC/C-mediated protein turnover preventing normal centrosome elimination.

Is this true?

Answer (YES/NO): NO